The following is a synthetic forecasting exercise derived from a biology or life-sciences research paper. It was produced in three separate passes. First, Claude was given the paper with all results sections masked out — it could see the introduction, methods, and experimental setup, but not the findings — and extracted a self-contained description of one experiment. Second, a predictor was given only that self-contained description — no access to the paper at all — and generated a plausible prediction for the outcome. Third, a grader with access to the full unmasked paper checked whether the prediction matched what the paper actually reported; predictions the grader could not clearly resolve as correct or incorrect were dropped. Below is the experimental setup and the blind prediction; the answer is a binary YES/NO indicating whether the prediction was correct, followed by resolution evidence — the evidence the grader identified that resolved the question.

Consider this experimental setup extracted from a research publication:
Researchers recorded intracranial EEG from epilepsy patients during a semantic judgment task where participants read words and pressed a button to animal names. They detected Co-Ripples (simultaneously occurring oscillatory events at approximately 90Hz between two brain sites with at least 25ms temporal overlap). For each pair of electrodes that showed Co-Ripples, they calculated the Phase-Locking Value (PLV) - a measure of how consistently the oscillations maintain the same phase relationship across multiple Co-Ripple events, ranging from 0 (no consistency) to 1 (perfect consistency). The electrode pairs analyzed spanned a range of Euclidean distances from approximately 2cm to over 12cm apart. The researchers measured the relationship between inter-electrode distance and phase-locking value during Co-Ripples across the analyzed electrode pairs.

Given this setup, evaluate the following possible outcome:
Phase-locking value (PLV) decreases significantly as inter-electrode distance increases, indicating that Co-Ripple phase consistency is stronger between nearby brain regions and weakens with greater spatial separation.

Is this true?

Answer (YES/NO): NO